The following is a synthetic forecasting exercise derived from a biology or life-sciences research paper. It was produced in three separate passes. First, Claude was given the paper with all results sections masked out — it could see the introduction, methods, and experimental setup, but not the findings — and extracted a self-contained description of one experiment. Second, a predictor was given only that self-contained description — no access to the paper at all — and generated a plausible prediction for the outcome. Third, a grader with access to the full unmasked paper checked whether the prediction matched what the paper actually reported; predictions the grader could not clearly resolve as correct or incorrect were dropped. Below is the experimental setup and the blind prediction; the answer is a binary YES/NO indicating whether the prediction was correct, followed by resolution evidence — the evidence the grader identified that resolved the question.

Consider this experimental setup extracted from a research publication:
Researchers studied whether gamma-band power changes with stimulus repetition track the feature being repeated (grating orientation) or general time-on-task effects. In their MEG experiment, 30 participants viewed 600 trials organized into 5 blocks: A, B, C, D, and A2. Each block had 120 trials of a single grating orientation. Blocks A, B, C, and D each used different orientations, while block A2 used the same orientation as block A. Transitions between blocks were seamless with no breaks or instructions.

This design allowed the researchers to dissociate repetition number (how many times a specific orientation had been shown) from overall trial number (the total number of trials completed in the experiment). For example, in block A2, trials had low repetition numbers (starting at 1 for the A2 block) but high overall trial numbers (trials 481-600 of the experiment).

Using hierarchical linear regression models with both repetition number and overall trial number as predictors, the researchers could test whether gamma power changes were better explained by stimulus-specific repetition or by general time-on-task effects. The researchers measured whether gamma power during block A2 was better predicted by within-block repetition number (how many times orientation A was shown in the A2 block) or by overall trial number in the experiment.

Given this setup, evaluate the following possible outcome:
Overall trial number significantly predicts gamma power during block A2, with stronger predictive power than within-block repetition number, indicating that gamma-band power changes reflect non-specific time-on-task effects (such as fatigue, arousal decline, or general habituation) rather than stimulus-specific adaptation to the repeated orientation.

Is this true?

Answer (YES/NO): NO